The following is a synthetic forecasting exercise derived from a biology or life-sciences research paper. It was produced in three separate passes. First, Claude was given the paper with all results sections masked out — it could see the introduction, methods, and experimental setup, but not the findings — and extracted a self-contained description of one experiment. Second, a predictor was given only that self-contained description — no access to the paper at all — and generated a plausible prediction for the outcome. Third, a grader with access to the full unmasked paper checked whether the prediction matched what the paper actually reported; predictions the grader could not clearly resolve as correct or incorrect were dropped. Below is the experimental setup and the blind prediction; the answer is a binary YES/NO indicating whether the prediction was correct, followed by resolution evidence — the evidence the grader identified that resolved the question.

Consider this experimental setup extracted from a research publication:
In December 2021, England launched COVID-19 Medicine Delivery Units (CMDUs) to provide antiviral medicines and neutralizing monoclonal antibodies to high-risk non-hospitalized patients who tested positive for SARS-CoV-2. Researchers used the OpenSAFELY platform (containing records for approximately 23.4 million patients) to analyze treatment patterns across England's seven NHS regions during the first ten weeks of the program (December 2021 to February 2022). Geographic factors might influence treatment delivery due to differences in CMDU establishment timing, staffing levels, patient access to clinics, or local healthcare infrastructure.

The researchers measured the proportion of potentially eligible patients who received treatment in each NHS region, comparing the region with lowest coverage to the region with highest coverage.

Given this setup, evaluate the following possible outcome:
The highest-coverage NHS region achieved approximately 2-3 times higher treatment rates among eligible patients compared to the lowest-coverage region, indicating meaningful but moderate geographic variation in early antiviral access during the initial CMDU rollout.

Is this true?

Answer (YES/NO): YES